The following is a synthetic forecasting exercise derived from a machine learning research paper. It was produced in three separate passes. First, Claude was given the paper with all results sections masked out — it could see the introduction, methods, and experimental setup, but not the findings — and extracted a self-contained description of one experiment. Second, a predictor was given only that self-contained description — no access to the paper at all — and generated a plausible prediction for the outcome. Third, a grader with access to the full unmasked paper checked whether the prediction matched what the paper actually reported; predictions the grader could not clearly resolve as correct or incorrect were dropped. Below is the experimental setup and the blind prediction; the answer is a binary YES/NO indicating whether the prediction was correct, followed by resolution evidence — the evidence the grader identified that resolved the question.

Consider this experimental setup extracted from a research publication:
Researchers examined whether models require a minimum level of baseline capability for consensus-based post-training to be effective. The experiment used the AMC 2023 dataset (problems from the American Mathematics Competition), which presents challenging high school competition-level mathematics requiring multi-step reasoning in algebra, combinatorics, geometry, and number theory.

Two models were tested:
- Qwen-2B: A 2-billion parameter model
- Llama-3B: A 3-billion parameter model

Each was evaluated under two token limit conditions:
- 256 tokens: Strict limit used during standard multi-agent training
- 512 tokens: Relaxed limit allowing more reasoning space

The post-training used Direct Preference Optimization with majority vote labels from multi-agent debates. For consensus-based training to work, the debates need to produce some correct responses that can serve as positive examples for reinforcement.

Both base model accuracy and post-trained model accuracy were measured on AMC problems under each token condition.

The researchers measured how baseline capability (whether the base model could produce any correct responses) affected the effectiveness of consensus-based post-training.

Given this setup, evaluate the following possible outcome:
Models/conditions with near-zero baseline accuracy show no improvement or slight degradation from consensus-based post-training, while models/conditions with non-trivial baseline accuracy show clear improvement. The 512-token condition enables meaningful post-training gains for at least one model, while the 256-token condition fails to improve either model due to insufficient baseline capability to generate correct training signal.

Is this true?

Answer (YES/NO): NO